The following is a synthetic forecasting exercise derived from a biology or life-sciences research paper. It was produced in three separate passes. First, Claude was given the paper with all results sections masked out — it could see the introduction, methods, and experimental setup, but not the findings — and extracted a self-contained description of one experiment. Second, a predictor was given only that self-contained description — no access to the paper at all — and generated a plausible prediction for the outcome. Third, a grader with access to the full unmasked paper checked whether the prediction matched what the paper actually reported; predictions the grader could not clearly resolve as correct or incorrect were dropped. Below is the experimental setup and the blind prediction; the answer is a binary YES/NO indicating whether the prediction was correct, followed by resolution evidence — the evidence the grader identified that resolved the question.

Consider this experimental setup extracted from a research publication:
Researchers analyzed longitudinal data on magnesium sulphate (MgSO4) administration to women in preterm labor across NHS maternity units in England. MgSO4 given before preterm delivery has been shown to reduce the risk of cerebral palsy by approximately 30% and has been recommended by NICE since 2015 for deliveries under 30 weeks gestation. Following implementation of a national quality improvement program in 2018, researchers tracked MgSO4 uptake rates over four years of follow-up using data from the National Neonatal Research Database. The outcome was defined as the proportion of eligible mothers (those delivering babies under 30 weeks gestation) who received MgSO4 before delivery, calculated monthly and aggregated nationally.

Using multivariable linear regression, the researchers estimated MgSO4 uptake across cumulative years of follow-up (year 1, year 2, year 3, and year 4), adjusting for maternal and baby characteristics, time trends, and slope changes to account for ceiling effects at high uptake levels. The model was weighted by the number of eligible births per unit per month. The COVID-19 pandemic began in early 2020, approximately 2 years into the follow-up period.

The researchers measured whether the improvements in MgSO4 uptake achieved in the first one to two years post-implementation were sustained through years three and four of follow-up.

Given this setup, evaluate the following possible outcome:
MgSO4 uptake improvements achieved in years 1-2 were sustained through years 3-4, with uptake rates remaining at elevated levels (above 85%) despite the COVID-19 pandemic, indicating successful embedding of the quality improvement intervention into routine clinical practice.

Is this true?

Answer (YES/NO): NO